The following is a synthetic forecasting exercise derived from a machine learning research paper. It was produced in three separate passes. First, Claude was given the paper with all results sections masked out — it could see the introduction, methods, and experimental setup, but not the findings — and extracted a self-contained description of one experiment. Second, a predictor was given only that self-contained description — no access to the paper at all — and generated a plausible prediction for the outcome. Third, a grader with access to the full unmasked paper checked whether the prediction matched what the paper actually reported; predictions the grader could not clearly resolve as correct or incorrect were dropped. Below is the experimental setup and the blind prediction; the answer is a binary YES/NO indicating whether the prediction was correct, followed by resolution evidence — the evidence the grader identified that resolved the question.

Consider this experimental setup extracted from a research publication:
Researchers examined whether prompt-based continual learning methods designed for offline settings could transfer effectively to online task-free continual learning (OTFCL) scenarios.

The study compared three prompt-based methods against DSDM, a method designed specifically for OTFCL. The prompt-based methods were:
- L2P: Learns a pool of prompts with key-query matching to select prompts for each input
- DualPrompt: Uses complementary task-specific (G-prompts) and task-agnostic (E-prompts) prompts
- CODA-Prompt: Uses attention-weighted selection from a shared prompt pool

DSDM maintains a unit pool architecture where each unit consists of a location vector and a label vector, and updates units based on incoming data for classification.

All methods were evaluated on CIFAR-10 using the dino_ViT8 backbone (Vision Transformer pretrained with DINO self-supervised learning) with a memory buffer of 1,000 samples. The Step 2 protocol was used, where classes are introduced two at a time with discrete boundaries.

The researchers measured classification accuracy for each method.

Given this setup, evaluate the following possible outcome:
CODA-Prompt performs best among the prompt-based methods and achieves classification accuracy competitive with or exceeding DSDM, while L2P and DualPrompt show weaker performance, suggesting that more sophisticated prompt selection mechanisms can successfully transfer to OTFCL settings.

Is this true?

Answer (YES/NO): NO